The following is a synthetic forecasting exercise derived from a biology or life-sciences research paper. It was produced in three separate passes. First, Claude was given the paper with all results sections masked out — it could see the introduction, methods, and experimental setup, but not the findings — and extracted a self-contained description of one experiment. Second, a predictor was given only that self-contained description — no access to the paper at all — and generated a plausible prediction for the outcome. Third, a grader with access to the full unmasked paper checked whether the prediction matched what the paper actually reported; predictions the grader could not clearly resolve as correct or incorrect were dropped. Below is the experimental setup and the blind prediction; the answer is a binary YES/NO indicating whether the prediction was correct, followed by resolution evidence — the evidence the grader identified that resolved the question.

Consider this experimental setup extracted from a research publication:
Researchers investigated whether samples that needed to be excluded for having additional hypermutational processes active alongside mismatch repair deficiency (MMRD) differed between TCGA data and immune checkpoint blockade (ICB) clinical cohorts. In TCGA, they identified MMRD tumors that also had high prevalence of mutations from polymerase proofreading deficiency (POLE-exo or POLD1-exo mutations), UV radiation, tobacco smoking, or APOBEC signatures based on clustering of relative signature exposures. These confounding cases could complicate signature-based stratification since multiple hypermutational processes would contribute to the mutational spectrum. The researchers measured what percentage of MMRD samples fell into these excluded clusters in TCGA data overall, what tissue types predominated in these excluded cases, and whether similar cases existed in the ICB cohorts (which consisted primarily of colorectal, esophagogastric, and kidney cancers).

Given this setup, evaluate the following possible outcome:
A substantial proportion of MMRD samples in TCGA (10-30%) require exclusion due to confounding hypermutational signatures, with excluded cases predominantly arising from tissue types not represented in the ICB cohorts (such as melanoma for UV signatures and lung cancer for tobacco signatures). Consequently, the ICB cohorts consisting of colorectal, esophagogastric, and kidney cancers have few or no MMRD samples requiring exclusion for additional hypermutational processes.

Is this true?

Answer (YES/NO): NO